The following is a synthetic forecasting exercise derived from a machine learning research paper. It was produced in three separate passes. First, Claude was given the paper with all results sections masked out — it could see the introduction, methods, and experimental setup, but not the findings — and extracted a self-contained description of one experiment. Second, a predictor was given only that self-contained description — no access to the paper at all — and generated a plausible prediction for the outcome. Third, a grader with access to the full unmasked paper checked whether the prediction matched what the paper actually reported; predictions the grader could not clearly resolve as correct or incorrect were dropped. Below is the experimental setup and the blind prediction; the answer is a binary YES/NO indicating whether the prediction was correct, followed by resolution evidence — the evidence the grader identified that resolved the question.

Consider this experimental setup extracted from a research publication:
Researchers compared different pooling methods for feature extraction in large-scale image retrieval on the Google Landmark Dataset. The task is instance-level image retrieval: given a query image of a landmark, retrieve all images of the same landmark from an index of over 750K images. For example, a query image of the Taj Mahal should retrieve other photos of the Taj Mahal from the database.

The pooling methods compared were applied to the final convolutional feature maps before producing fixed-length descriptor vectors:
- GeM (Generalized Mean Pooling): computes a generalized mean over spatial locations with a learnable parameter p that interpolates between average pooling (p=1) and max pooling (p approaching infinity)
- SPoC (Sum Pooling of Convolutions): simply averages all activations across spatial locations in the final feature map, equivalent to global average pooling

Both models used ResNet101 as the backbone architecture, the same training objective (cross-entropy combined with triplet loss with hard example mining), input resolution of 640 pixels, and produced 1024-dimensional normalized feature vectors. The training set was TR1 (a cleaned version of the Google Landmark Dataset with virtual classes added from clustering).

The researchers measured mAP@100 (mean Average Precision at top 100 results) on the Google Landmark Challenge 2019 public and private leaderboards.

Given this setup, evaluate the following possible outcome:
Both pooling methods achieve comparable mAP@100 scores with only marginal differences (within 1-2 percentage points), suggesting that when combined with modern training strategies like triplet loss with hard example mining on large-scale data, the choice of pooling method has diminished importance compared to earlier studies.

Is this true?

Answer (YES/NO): YES